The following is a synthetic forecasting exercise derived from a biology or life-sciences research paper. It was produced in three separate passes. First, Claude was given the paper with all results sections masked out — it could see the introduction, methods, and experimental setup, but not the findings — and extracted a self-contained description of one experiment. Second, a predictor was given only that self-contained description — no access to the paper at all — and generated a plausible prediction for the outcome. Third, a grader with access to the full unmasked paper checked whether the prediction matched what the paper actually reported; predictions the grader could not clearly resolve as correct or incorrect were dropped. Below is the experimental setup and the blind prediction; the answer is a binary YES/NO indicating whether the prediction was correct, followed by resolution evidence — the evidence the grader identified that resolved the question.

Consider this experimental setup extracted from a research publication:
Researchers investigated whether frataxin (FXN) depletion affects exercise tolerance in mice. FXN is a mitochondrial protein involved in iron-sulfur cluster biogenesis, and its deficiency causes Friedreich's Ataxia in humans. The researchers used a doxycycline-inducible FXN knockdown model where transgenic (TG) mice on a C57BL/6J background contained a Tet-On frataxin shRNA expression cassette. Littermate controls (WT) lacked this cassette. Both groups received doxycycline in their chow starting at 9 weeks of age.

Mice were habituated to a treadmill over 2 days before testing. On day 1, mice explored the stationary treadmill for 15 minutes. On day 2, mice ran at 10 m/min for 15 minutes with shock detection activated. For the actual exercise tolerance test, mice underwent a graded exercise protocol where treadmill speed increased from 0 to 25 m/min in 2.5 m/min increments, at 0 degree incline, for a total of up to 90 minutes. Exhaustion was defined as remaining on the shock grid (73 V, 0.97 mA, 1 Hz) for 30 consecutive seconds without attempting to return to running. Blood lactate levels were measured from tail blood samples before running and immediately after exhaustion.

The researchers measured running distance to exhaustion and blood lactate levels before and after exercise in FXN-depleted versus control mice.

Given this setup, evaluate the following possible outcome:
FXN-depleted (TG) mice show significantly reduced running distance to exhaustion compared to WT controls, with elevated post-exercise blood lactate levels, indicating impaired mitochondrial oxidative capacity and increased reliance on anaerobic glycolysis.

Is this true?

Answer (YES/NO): NO